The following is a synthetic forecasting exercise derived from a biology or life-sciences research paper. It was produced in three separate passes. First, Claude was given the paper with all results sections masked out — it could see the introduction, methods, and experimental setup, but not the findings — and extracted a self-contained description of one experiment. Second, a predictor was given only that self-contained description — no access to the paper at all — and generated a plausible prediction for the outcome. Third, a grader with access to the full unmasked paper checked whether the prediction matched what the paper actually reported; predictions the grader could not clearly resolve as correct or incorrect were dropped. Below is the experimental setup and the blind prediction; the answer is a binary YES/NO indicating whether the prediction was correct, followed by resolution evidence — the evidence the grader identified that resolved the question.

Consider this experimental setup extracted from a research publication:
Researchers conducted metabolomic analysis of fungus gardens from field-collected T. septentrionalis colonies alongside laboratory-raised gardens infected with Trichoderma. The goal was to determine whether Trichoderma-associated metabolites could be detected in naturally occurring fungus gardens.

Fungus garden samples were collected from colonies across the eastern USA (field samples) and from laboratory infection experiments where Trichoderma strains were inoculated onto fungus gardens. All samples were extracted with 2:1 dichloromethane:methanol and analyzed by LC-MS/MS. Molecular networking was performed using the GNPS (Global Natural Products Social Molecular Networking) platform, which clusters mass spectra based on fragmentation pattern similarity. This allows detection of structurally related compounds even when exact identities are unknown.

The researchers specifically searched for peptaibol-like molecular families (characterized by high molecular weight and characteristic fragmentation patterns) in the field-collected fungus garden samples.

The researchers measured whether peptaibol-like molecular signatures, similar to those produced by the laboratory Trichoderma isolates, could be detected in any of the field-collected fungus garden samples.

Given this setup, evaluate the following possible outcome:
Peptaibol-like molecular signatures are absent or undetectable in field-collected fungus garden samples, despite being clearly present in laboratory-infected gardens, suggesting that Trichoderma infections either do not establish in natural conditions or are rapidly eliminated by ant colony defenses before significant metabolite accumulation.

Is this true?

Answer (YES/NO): NO